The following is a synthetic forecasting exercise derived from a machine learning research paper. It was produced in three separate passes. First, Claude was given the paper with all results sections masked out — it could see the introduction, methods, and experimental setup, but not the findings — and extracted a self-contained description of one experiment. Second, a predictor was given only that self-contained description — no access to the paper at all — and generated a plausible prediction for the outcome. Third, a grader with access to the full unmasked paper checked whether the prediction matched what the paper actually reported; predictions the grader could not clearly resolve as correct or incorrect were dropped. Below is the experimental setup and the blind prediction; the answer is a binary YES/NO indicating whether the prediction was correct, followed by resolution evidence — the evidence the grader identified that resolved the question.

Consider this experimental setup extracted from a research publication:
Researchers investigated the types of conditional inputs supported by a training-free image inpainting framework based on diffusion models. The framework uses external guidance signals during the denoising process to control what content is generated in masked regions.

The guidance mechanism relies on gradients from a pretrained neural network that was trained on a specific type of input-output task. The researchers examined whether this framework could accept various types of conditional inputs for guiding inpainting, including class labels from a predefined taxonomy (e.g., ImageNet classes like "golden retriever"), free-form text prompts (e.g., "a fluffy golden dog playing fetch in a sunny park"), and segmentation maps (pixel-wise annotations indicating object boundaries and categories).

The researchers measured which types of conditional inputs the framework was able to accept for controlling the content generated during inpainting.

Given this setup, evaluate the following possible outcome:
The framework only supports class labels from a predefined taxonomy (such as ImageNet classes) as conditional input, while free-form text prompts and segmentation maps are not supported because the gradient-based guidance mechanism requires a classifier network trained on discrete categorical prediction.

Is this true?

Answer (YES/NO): YES